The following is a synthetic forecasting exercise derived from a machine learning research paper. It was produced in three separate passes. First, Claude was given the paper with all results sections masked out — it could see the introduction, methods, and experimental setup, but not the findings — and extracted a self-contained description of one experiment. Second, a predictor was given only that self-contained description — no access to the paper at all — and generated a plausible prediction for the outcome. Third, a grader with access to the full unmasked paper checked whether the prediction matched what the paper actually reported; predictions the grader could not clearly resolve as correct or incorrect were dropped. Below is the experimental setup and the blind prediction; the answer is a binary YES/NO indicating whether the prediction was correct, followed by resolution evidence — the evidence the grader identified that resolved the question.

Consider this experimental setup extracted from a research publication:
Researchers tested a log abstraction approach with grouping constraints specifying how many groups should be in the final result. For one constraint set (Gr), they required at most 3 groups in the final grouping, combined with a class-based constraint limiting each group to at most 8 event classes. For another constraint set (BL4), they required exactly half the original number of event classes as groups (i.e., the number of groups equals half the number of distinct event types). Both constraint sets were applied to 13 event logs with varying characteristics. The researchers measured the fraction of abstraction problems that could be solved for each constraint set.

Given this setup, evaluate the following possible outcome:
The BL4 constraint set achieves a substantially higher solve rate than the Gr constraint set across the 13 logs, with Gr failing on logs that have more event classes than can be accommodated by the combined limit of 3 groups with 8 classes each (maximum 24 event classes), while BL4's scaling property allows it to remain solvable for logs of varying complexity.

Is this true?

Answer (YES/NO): NO